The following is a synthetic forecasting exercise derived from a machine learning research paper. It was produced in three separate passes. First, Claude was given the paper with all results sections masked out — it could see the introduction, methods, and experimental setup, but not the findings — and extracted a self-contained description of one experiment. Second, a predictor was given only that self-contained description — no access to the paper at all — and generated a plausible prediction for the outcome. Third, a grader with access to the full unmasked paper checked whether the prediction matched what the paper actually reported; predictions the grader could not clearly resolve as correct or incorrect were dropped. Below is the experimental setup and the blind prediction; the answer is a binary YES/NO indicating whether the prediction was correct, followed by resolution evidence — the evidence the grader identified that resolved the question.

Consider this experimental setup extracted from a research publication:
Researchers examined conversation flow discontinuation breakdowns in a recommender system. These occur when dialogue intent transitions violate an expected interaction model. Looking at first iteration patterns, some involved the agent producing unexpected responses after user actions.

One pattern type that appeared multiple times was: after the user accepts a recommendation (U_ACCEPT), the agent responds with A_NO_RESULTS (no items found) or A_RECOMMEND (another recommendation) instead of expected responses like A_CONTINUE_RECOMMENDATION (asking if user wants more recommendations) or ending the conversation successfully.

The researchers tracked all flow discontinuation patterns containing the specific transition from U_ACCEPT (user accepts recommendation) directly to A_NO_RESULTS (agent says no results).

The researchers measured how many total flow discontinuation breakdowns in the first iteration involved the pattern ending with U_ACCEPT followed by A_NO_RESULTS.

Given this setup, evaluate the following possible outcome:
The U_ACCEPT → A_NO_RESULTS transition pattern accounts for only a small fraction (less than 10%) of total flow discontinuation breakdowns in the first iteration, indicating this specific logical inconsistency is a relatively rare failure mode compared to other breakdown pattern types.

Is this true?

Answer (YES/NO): NO